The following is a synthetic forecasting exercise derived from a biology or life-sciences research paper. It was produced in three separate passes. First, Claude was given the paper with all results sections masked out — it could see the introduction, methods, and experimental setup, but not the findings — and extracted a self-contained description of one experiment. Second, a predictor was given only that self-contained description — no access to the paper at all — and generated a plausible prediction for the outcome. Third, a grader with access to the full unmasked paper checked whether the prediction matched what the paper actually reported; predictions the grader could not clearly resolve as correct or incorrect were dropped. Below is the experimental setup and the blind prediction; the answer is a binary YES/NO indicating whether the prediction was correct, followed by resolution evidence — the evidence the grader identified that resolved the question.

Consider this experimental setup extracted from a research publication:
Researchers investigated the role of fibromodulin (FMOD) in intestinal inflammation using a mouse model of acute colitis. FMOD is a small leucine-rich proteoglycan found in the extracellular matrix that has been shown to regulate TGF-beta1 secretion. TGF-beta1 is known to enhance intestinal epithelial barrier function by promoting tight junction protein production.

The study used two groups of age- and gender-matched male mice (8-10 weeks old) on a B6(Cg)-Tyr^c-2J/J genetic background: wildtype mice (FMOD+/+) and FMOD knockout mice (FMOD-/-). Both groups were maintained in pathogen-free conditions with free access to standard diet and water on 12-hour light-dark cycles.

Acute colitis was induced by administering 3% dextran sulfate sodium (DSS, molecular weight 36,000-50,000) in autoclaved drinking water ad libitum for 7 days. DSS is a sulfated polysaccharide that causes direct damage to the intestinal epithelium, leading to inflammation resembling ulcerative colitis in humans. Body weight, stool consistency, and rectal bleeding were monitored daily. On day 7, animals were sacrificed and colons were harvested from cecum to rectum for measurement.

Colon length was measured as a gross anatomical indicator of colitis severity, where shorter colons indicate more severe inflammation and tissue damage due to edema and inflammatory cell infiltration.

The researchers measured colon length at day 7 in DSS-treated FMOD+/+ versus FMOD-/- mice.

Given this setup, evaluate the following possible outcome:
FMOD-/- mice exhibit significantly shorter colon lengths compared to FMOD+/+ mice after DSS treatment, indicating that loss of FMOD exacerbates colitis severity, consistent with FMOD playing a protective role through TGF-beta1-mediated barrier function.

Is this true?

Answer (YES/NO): NO